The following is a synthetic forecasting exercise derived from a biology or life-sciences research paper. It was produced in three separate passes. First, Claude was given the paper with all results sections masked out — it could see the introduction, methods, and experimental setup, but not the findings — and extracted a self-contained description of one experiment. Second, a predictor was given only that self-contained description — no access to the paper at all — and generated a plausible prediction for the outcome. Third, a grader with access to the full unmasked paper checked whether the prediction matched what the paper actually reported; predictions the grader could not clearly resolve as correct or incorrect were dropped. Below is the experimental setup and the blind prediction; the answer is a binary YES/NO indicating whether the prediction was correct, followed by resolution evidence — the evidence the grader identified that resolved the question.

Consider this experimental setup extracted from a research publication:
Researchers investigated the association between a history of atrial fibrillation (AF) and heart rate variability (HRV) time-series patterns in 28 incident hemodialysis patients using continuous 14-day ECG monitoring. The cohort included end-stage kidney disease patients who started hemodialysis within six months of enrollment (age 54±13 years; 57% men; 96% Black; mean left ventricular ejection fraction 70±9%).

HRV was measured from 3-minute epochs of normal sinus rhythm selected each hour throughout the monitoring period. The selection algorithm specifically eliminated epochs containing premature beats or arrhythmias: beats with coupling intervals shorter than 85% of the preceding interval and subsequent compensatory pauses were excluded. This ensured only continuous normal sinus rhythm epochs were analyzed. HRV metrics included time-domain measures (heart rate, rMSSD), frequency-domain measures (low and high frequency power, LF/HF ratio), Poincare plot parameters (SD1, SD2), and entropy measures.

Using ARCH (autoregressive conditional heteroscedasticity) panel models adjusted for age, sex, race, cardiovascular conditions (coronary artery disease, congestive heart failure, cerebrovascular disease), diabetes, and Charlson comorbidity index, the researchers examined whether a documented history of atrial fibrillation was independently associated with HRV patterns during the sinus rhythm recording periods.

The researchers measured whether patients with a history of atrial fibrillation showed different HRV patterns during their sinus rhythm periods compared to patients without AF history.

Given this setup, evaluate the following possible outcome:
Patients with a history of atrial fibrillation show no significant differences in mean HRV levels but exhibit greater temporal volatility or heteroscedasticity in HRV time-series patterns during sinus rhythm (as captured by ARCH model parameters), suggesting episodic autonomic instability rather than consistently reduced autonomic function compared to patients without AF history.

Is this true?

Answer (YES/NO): NO